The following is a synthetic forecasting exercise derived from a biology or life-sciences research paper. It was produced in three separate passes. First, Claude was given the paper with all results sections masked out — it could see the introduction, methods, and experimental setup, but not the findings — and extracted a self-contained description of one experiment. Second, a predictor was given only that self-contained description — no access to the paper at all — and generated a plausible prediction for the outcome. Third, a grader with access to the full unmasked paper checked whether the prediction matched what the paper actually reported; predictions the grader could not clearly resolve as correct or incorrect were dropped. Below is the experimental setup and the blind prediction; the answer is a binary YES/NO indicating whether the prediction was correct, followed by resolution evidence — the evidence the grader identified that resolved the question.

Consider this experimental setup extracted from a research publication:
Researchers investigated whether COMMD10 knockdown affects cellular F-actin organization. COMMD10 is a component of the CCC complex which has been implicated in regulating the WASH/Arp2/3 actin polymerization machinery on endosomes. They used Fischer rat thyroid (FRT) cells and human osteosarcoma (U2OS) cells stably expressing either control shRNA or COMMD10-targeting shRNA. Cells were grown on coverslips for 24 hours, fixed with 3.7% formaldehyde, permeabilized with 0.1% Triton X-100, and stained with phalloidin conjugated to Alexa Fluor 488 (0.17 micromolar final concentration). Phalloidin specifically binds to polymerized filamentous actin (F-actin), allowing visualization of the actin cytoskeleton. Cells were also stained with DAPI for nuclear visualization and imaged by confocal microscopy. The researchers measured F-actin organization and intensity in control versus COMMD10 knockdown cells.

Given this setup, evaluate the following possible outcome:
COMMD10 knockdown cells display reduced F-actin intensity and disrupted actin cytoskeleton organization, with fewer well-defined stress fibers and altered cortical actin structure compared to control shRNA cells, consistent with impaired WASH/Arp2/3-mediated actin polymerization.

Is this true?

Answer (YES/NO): NO